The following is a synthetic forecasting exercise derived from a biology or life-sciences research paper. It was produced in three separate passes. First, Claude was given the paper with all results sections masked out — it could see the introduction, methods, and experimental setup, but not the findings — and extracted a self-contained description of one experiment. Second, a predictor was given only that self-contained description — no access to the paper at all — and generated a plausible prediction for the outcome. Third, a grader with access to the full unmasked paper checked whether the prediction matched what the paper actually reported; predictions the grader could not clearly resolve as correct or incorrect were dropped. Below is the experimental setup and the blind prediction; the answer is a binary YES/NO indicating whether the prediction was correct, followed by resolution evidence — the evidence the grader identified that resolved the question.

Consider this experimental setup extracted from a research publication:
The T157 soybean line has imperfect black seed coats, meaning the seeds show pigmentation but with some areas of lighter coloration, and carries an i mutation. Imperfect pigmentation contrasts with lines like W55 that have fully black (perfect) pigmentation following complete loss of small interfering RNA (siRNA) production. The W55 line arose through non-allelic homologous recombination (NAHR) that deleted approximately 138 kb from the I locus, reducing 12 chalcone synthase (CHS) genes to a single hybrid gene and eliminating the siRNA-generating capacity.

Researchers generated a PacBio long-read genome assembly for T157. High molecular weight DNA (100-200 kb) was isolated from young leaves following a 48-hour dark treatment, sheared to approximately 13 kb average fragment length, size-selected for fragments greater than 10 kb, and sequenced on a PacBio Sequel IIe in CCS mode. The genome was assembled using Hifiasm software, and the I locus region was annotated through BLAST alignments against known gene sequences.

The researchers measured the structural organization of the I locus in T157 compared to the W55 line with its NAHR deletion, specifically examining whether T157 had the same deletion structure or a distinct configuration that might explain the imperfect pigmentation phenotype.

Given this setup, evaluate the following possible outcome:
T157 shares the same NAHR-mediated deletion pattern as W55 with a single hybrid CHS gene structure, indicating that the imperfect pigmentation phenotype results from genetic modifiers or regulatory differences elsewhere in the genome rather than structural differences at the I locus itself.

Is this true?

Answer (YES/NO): NO